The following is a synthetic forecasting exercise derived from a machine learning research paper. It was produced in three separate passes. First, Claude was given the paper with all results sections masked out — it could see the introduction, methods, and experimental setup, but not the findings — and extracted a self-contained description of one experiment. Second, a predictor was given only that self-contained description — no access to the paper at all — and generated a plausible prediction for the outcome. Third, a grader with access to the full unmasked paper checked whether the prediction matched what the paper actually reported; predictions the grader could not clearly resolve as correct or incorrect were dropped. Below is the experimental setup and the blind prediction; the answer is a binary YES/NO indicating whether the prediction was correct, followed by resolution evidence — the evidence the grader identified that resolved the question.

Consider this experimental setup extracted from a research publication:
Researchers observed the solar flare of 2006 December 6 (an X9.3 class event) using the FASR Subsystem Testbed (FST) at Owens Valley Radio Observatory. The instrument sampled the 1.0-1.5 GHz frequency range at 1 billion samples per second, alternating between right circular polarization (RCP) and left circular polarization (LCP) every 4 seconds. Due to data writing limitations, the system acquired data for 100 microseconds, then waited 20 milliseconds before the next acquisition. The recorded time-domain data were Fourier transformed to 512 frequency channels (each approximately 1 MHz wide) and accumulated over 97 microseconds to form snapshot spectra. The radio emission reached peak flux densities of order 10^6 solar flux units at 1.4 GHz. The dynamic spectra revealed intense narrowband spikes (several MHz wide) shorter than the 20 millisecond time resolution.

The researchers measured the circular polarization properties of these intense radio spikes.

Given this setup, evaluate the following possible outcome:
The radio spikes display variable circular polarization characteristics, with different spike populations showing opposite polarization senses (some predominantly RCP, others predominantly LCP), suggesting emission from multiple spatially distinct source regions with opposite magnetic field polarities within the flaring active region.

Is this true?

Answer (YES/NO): NO